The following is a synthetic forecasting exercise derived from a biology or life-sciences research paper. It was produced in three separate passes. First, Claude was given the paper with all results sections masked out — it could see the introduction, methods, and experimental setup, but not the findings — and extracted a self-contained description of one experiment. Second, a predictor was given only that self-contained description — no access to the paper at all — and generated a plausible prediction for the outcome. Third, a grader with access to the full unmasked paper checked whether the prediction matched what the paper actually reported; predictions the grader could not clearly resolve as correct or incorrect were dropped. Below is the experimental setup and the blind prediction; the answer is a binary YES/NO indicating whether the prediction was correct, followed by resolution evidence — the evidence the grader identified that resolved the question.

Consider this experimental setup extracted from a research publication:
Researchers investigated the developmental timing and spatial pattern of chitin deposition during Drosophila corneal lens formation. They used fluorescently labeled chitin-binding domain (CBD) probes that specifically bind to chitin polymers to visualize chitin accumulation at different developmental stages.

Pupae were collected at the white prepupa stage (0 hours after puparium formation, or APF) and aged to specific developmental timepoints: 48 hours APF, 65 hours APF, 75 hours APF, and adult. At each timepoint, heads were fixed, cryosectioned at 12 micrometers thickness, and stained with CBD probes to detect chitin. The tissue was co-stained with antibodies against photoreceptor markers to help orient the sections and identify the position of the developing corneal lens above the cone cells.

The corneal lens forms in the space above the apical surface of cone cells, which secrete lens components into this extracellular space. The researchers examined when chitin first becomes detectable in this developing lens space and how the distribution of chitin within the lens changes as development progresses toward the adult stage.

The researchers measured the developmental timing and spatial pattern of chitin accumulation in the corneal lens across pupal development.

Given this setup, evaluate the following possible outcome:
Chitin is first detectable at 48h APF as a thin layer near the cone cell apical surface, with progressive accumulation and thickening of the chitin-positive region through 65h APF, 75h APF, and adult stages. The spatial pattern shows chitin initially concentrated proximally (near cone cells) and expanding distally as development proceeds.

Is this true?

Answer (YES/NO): NO